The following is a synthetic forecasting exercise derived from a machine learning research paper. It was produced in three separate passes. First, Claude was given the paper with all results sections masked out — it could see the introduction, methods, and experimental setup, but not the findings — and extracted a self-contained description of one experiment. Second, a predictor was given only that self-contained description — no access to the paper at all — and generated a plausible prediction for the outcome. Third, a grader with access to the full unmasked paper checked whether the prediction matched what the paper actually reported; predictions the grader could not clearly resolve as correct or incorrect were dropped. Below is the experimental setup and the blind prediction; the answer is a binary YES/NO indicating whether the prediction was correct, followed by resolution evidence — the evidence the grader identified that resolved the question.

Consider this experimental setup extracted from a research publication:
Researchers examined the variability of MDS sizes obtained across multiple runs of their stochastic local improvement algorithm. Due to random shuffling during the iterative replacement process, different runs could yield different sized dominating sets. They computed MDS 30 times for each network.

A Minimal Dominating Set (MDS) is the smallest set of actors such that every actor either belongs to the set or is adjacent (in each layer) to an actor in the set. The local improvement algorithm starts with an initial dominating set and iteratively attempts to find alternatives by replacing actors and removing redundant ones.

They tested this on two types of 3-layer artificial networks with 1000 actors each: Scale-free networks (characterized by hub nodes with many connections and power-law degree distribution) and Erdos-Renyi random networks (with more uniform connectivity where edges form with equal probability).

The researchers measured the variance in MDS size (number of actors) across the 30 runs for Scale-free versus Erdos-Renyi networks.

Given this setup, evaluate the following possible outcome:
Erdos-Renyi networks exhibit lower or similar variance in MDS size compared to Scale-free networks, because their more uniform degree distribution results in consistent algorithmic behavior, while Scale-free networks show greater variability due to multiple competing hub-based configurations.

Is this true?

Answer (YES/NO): NO